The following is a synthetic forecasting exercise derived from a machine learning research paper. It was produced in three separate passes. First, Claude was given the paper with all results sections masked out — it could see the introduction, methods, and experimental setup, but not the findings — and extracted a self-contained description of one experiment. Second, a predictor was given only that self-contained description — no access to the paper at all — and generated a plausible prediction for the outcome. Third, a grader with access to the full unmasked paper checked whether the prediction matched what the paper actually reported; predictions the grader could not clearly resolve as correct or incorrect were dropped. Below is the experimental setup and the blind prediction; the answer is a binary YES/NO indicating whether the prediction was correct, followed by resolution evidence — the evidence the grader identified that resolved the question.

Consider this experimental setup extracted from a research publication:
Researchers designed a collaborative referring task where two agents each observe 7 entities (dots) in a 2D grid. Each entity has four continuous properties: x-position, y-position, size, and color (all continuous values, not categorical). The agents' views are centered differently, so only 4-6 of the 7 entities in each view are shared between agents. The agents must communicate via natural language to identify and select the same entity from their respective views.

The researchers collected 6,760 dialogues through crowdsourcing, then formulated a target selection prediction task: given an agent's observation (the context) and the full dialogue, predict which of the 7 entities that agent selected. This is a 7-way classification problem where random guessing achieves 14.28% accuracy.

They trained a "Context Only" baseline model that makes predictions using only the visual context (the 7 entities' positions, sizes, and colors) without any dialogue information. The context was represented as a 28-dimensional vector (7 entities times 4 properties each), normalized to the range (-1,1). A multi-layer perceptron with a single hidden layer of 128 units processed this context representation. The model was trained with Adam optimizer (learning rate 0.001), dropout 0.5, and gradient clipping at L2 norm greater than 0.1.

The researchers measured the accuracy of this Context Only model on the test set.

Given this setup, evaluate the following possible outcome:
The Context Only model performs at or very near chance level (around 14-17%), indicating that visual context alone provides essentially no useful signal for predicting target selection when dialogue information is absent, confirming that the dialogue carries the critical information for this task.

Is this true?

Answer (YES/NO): NO